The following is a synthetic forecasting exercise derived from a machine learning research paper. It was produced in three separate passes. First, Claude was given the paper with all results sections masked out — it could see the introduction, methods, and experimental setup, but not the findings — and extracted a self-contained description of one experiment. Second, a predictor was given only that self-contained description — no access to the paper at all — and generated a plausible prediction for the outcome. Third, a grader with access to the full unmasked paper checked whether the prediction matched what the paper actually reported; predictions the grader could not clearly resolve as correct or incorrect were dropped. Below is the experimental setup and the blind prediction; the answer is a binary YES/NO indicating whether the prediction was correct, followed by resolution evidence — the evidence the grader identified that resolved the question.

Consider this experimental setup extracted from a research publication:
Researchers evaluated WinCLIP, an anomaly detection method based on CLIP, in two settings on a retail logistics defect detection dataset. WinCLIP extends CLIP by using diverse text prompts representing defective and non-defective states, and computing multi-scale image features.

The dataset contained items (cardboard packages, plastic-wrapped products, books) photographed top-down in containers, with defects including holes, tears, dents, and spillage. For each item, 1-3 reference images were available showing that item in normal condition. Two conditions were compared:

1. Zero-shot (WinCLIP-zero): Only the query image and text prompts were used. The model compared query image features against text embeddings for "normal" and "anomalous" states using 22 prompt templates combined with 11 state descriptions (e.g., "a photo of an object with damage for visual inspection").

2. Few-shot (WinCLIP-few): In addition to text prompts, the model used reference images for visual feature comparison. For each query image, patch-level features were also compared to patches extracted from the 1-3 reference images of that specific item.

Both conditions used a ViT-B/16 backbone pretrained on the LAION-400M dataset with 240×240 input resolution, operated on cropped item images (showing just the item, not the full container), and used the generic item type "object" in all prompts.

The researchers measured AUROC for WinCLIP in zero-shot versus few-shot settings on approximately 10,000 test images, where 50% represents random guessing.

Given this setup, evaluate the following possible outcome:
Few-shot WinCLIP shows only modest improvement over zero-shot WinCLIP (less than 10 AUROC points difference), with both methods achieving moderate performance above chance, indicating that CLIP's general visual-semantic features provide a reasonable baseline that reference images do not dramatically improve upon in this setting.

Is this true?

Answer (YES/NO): NO